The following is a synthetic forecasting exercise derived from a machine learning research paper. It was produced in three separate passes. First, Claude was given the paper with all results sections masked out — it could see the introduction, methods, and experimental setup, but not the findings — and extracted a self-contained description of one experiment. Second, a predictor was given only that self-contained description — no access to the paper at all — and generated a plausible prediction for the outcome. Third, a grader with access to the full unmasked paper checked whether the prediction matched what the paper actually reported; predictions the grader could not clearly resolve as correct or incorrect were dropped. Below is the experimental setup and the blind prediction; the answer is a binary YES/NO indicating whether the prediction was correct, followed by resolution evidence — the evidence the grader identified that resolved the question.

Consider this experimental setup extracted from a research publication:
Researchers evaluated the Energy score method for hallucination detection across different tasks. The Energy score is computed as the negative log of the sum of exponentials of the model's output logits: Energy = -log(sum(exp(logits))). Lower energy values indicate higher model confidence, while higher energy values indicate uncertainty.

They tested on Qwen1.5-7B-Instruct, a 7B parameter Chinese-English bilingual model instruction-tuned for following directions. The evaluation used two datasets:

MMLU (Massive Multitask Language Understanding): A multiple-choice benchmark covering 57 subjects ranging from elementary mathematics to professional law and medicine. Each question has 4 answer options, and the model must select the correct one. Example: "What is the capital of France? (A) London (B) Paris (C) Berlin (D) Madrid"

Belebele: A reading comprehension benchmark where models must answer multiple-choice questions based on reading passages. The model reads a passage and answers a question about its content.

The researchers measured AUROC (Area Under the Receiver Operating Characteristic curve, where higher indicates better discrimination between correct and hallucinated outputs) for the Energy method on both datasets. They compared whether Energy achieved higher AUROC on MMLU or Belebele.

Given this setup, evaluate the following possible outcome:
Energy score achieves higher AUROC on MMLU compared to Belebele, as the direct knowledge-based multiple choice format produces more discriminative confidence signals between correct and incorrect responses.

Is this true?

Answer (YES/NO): YES